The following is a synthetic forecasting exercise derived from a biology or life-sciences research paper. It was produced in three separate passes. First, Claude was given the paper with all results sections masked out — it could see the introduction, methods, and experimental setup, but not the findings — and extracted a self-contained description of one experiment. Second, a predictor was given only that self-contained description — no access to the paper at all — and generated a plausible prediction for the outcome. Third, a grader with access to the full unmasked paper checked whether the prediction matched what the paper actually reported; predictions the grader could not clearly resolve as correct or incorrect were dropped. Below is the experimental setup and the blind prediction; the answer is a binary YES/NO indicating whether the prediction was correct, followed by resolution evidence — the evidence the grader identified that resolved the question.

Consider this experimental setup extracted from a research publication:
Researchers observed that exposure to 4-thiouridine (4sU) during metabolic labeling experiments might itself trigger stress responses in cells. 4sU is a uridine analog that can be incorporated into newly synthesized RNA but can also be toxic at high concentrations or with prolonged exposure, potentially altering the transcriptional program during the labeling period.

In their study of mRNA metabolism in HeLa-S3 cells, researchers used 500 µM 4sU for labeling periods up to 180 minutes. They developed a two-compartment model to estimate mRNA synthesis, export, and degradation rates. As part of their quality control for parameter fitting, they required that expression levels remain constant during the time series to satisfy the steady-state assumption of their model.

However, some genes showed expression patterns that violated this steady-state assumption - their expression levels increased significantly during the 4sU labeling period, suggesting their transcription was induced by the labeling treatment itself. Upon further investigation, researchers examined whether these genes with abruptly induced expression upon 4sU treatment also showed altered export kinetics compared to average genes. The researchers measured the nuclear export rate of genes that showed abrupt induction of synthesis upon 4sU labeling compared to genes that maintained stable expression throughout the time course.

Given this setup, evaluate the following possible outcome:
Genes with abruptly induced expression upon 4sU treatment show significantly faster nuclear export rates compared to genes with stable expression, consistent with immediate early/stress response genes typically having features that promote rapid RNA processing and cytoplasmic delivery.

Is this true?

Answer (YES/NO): YES